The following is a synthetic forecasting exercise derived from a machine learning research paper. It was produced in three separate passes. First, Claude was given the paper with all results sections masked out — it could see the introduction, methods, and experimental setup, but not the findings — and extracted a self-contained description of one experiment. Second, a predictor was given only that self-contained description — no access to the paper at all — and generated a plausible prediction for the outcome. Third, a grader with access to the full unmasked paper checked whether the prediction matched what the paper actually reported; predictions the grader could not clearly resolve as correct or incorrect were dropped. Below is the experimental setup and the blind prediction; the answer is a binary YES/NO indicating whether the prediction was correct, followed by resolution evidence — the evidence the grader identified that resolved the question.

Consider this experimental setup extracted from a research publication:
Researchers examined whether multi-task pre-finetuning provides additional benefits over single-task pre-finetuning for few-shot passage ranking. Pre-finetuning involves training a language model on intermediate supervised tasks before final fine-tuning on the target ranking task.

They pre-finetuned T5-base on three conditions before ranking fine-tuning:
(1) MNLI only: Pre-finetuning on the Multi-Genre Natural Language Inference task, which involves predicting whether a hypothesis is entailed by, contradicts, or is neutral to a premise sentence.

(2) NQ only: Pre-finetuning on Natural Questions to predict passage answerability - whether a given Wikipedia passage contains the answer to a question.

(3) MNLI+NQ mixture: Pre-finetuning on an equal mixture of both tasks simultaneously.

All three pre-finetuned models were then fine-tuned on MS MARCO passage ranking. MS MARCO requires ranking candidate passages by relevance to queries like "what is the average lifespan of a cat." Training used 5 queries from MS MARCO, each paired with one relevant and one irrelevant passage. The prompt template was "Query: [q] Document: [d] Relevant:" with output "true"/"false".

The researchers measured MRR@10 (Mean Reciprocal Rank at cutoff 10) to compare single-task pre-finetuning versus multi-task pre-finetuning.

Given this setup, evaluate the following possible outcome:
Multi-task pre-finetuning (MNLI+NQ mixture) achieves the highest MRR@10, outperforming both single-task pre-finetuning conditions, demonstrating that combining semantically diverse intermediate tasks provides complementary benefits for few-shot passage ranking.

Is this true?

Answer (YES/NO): NO